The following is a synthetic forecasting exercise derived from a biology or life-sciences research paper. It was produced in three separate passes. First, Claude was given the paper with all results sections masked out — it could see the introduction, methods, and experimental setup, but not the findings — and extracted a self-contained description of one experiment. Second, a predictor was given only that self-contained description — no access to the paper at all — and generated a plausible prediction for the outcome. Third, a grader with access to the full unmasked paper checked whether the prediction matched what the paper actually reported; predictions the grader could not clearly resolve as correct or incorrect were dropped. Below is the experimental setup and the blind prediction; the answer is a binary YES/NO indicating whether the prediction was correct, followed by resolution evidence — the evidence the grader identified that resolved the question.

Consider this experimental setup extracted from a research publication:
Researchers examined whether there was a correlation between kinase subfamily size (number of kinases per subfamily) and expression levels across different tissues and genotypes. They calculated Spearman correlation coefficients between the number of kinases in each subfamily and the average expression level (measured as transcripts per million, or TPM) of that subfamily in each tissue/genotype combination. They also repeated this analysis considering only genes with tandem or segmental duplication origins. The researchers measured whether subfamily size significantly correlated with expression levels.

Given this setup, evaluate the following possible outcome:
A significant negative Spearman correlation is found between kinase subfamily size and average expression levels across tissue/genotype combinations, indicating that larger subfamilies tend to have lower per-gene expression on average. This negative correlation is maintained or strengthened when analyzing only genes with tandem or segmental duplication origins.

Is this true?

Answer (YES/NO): NO